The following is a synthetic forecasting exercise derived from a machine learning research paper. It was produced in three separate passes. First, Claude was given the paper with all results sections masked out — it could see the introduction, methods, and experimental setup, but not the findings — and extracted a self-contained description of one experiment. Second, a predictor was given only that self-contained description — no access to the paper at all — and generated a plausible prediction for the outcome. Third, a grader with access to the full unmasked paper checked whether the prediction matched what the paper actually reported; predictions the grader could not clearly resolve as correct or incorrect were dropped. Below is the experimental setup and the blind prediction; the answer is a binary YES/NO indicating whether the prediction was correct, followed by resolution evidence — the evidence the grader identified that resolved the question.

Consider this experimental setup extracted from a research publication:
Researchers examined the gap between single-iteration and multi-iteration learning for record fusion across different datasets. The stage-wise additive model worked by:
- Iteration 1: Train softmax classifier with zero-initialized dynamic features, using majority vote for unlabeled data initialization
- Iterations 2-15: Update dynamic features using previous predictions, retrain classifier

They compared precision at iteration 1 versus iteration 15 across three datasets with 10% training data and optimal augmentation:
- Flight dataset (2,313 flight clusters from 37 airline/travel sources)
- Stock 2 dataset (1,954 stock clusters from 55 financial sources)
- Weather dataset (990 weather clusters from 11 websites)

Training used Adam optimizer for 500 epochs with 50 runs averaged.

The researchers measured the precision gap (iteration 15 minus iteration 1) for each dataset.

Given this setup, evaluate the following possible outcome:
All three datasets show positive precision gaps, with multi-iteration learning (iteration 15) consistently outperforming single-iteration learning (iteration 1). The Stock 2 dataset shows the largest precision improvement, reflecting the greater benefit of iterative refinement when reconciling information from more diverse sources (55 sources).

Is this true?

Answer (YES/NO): NO